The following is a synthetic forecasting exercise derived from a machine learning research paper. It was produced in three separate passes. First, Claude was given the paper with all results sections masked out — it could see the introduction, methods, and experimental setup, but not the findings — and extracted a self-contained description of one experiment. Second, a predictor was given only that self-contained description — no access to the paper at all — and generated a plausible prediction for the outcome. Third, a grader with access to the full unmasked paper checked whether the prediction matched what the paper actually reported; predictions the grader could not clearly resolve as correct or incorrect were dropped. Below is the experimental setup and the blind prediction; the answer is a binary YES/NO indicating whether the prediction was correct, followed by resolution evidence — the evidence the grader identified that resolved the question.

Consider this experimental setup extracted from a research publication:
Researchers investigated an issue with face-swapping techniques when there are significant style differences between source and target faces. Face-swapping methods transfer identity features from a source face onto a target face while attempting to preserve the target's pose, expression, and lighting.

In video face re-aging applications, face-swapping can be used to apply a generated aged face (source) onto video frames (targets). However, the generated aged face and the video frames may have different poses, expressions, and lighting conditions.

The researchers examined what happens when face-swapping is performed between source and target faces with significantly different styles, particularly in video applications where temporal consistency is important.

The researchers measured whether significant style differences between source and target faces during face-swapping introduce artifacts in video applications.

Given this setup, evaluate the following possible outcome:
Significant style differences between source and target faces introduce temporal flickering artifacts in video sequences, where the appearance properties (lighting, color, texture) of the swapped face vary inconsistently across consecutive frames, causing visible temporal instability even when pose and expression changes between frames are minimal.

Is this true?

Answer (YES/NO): YES